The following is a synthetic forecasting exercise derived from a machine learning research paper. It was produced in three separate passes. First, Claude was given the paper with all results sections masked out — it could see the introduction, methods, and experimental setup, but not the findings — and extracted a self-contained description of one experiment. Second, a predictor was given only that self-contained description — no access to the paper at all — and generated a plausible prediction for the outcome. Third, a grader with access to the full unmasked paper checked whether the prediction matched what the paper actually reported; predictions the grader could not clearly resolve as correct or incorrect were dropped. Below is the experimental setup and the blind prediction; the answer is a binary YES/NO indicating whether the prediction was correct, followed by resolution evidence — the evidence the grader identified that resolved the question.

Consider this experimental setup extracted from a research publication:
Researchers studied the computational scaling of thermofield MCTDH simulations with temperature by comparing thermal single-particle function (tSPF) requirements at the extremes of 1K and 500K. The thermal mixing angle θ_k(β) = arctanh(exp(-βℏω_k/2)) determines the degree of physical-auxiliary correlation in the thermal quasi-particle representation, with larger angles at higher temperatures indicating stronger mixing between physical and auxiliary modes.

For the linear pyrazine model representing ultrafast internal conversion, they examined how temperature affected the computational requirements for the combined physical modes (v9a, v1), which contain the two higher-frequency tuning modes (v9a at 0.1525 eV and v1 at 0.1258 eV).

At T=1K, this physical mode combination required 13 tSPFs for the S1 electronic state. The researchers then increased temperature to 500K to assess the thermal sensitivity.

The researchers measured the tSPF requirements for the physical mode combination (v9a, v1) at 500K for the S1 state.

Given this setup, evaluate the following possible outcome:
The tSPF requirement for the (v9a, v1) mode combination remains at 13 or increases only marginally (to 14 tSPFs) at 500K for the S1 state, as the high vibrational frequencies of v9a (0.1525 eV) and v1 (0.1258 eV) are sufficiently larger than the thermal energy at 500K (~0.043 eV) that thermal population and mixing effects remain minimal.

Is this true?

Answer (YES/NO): NO